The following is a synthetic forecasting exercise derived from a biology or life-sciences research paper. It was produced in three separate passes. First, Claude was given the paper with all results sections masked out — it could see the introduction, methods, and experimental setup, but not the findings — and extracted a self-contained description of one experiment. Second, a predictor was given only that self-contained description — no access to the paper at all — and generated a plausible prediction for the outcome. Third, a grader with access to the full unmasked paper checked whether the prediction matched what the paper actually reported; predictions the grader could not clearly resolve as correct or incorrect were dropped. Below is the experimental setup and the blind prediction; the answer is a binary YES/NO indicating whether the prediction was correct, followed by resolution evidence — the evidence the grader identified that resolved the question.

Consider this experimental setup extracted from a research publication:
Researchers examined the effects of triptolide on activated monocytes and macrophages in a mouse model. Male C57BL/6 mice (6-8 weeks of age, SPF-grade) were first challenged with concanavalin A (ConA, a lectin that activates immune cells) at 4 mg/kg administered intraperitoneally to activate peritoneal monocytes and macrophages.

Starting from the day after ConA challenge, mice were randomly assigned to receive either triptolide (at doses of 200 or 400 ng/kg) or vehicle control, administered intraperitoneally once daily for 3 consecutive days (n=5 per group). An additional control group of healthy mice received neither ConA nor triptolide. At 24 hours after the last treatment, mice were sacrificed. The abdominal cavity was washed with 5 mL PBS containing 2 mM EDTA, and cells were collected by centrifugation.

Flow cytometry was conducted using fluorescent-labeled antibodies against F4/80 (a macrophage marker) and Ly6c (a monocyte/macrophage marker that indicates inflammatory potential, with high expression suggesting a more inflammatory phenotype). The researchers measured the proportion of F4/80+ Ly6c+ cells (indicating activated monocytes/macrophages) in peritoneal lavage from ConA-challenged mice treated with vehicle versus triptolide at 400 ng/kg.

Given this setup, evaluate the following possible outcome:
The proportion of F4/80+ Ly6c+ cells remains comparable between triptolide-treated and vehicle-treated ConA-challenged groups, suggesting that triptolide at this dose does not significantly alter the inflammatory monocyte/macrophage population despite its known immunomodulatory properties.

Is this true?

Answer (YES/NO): NO